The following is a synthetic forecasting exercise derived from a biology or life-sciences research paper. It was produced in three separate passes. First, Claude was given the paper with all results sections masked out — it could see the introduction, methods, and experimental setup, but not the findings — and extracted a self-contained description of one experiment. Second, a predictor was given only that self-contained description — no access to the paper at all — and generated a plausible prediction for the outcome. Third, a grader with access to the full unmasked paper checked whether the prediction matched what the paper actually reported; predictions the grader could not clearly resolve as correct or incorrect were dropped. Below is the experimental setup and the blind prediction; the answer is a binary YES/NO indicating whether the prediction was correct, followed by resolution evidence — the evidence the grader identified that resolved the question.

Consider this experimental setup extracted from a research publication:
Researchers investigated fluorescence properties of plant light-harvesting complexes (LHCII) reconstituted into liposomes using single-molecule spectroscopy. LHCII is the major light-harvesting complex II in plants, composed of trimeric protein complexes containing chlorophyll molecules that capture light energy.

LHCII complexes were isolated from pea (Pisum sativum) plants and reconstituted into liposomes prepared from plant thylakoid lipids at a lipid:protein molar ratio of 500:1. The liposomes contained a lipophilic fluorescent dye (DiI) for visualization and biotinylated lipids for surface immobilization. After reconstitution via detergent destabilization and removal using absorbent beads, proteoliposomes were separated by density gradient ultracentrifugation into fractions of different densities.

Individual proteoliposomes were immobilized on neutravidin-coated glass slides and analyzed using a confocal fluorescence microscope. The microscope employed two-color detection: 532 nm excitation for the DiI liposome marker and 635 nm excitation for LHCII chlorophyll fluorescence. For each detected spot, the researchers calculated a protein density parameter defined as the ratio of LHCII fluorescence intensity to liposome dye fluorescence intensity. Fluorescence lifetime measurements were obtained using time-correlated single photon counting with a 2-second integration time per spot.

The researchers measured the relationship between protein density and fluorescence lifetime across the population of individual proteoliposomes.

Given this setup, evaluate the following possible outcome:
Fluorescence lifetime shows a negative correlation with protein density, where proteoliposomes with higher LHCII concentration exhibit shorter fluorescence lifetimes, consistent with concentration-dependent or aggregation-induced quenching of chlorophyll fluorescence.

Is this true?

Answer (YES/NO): YES